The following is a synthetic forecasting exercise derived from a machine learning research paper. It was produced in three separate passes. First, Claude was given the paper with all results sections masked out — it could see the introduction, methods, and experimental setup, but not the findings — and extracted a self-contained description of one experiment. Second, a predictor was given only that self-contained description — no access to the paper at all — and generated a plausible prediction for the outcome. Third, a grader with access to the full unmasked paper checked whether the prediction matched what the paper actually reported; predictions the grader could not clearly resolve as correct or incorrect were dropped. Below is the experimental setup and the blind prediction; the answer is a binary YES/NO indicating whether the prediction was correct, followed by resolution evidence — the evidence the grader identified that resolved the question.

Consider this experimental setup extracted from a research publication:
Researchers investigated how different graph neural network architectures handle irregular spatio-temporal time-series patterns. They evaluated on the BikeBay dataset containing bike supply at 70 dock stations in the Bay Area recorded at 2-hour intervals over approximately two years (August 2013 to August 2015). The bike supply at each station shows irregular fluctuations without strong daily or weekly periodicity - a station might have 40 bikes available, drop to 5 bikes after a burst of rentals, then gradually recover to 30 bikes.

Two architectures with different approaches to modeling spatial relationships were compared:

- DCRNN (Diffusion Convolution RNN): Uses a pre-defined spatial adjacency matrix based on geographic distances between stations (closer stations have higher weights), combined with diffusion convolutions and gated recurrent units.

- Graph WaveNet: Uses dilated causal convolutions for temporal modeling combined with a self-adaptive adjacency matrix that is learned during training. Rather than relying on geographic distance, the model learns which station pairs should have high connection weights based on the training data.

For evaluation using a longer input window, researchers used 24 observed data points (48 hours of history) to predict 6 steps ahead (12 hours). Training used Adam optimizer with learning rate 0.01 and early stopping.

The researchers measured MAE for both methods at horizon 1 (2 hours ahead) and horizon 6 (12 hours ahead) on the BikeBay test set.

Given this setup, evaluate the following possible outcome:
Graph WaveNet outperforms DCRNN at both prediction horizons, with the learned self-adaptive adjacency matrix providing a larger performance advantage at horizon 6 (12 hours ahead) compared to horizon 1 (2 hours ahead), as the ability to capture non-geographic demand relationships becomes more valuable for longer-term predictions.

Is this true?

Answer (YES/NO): NO